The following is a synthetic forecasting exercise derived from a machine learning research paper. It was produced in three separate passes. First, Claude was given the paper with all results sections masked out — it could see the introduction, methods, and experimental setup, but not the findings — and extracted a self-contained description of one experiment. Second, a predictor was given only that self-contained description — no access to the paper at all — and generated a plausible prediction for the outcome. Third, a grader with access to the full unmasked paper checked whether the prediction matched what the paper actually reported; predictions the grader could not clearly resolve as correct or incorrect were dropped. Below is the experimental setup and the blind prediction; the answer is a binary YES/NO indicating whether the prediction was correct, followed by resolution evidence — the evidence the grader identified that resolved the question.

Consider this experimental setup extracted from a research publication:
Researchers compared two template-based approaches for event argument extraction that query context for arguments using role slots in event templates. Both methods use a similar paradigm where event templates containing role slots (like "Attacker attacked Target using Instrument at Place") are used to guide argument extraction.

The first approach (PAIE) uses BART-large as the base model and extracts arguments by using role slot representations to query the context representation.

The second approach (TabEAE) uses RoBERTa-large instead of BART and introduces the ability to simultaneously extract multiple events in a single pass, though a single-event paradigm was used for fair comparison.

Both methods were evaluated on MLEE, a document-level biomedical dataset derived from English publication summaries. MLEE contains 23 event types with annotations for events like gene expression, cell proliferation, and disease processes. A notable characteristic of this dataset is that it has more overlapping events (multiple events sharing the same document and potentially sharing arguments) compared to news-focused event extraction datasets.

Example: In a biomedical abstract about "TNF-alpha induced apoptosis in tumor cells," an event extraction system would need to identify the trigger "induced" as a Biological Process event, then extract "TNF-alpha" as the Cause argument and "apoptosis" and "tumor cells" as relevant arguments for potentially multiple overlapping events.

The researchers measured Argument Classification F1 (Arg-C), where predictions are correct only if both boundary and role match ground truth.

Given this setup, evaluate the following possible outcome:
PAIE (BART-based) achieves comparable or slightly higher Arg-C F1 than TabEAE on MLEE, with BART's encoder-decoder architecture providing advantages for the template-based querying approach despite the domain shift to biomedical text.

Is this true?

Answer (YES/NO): NO